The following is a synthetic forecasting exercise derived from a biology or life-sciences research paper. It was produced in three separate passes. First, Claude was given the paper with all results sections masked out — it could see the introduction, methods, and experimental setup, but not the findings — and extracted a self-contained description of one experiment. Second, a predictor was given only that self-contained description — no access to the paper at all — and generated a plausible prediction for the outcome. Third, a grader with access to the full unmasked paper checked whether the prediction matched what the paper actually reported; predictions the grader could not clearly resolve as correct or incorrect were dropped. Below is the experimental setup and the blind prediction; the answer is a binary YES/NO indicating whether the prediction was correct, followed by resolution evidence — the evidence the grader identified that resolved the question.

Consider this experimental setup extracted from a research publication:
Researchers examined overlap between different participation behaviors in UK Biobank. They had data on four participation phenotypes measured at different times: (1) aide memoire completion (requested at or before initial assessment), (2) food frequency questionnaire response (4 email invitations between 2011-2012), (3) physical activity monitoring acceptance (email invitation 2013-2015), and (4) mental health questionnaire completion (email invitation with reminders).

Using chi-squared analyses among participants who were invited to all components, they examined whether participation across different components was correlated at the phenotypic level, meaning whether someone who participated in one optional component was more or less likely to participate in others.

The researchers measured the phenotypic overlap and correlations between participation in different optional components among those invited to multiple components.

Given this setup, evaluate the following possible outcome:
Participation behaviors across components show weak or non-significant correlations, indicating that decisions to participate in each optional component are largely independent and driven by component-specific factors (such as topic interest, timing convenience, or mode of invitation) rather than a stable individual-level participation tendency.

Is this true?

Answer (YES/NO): NO